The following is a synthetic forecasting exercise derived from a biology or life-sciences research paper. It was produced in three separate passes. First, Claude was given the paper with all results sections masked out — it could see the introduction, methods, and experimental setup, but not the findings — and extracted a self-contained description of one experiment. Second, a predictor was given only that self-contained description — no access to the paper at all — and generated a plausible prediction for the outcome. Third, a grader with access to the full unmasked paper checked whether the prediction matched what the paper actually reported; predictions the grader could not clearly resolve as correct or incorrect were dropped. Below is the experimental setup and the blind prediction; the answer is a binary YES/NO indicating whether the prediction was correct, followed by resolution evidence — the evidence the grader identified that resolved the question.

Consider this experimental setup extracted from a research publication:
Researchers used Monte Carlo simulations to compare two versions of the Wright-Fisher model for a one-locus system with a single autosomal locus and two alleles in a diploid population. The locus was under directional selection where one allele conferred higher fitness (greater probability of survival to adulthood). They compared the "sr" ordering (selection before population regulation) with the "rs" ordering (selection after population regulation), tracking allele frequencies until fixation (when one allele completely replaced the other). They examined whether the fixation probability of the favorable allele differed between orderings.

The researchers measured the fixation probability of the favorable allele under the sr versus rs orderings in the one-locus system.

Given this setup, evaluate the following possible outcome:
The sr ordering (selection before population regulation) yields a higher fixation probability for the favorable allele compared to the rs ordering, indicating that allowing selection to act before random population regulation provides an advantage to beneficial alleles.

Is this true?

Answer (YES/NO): NO